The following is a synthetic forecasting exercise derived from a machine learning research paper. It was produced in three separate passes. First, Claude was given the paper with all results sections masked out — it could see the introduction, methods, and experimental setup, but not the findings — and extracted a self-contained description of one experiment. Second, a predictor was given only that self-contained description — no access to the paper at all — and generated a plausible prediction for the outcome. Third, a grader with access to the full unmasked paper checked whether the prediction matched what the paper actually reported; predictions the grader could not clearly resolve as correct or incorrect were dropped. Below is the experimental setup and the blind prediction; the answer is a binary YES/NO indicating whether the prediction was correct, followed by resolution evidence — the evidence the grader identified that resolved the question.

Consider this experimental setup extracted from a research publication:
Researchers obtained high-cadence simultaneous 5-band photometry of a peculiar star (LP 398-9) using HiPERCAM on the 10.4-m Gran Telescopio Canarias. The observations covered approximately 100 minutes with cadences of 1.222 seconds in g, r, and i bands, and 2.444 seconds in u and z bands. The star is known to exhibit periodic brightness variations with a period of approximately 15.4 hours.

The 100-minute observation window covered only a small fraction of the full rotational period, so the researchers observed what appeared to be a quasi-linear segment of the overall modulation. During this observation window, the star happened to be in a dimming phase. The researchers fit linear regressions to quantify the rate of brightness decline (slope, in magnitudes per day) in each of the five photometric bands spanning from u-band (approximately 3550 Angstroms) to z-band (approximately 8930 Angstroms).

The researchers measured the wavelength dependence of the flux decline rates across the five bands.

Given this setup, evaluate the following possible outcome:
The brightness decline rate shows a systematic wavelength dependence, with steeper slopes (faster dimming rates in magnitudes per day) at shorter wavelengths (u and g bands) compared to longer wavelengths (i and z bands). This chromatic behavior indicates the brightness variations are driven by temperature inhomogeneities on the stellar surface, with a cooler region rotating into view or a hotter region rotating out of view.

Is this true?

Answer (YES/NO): YES